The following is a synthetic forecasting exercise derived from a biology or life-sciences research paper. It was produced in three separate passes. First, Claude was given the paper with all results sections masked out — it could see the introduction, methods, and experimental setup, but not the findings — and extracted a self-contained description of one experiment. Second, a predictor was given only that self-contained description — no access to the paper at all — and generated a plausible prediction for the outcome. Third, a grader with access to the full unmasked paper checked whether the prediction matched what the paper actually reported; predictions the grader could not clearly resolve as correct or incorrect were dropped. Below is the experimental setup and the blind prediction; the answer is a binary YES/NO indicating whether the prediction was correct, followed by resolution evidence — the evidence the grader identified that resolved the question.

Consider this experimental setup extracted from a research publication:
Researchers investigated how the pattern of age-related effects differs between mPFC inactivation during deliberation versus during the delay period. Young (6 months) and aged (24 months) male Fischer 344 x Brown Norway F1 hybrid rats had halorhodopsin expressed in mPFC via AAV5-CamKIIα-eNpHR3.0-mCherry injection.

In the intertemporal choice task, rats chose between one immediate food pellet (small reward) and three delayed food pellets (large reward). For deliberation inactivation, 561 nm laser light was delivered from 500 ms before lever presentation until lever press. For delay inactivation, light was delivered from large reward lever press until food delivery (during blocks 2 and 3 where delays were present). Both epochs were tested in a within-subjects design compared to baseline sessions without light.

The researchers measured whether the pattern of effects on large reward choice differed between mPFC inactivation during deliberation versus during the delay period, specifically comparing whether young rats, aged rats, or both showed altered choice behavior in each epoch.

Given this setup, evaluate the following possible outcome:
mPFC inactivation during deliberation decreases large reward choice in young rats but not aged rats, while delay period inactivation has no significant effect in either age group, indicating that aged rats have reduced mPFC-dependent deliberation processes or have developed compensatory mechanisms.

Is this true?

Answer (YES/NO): NO